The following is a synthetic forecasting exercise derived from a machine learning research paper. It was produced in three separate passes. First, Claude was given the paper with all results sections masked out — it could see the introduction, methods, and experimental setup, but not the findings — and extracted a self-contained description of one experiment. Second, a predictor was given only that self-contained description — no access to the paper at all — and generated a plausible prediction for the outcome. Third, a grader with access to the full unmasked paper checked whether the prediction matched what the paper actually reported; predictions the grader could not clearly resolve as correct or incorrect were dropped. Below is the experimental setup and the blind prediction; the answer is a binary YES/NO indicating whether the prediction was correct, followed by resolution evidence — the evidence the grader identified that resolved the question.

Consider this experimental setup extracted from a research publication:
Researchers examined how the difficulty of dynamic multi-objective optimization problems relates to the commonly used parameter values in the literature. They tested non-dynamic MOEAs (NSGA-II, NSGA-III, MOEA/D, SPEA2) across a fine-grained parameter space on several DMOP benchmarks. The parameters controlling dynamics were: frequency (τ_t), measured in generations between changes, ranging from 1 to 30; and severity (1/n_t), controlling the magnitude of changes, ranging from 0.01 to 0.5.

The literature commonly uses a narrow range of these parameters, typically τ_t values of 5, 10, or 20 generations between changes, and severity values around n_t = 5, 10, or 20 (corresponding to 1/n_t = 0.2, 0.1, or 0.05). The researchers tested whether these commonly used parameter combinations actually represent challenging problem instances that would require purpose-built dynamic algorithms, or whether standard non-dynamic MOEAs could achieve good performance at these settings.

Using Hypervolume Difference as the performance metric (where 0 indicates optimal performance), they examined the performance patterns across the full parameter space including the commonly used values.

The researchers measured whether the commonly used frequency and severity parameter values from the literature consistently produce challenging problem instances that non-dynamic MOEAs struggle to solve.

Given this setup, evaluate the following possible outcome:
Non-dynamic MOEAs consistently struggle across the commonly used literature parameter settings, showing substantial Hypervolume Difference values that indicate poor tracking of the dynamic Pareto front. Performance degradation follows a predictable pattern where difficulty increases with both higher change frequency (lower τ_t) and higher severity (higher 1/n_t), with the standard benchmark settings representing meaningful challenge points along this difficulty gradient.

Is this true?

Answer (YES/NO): NO